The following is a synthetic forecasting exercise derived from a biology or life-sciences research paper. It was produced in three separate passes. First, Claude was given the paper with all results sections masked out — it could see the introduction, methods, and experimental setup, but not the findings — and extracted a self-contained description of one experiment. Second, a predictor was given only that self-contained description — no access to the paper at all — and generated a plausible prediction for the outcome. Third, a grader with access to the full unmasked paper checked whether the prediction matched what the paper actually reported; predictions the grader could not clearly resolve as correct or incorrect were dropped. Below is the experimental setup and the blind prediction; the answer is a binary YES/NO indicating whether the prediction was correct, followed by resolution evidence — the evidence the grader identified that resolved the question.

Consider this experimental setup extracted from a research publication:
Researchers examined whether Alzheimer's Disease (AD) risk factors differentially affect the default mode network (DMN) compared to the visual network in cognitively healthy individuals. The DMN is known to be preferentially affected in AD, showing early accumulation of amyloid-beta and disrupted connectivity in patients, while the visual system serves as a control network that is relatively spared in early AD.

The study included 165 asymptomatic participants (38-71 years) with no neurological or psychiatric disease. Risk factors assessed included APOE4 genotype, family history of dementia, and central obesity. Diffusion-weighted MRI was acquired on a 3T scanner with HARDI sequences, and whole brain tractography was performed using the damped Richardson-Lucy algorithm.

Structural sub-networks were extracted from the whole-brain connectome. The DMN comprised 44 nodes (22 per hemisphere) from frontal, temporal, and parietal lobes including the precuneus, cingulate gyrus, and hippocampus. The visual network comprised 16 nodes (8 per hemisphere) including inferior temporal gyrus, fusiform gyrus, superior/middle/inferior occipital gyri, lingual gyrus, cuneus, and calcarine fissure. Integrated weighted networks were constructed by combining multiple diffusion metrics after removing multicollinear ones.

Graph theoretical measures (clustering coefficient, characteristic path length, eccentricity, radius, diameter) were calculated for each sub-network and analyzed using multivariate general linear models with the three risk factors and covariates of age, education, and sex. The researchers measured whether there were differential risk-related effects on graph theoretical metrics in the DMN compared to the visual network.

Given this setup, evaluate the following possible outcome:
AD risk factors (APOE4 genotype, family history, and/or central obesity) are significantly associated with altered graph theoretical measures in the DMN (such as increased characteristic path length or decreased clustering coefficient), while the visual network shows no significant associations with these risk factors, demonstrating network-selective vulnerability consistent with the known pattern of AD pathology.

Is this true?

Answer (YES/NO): NO